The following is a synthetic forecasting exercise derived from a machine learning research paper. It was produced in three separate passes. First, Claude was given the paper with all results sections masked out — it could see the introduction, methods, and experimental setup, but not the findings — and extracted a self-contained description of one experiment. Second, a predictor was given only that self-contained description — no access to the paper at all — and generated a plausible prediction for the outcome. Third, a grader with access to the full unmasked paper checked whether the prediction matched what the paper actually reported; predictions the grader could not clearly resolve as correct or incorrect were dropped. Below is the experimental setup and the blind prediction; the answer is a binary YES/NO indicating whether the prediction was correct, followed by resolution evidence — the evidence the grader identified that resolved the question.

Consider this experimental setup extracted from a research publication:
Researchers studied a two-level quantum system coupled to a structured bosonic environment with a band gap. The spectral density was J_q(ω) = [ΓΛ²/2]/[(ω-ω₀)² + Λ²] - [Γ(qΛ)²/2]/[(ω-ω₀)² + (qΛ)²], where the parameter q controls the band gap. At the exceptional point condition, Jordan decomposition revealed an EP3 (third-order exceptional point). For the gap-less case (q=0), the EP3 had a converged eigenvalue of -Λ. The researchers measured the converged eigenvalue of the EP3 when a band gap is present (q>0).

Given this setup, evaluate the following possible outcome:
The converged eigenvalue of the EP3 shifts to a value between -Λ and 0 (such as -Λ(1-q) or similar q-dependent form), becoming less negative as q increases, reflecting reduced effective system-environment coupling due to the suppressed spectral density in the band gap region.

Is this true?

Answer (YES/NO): NO